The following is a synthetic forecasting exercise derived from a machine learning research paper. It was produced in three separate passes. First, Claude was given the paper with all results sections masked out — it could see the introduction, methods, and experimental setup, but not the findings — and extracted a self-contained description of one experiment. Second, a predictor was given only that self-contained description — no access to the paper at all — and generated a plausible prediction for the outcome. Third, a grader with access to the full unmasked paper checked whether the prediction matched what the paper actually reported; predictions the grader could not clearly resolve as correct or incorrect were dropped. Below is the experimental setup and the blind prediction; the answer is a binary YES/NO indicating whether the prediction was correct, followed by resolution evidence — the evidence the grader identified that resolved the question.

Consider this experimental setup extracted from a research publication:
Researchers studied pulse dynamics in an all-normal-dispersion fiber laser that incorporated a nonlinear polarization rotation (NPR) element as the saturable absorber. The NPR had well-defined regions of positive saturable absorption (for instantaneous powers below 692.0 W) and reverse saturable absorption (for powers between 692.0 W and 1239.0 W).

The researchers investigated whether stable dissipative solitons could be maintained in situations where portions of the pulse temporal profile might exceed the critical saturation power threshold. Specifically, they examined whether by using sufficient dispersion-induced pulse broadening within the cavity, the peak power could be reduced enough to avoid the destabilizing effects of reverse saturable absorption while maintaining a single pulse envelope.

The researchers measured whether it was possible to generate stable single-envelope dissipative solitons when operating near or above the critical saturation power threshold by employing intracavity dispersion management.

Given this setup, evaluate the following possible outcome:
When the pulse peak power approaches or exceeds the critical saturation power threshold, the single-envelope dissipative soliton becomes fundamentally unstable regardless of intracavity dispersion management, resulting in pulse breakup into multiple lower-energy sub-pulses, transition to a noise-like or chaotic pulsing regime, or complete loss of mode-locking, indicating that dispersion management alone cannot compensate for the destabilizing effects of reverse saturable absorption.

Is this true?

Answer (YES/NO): NO